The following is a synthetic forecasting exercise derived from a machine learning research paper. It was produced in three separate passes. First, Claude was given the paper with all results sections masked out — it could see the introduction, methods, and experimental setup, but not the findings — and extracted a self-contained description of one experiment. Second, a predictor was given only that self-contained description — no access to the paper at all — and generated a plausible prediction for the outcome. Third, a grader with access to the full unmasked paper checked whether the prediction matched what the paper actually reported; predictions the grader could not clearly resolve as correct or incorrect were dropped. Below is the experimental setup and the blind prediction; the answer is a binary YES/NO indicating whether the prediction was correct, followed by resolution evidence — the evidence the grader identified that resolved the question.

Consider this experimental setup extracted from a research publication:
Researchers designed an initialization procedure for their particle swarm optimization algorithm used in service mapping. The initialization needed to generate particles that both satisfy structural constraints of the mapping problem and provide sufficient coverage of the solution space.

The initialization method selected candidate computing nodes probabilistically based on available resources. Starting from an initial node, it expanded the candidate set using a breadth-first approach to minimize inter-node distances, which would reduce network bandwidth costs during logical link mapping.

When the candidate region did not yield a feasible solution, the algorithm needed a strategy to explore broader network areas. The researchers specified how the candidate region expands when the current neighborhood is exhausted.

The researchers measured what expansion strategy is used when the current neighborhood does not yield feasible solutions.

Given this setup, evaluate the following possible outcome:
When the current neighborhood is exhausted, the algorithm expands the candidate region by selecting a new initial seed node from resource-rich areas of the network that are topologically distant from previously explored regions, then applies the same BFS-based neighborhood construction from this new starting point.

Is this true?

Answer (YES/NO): NO